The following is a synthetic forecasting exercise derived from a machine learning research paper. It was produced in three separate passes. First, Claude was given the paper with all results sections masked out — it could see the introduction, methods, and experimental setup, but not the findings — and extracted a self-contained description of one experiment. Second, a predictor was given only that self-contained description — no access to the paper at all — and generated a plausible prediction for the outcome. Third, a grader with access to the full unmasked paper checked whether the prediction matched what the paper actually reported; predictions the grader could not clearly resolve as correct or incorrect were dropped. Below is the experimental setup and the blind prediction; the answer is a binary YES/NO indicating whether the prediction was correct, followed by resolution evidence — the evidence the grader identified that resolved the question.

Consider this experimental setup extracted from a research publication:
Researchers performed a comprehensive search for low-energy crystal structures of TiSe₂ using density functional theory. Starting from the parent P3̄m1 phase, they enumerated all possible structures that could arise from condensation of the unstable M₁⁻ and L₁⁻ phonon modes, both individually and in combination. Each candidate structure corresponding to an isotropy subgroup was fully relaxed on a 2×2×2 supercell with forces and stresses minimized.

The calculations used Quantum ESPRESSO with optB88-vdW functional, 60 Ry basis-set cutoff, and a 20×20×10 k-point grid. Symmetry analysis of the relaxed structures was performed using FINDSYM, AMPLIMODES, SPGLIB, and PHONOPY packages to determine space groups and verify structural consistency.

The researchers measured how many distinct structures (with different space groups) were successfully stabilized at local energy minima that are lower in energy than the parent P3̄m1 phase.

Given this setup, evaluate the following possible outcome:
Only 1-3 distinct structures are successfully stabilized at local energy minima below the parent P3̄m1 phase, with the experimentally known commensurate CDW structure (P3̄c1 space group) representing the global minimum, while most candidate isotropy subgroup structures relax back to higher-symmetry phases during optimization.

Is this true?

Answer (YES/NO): NO